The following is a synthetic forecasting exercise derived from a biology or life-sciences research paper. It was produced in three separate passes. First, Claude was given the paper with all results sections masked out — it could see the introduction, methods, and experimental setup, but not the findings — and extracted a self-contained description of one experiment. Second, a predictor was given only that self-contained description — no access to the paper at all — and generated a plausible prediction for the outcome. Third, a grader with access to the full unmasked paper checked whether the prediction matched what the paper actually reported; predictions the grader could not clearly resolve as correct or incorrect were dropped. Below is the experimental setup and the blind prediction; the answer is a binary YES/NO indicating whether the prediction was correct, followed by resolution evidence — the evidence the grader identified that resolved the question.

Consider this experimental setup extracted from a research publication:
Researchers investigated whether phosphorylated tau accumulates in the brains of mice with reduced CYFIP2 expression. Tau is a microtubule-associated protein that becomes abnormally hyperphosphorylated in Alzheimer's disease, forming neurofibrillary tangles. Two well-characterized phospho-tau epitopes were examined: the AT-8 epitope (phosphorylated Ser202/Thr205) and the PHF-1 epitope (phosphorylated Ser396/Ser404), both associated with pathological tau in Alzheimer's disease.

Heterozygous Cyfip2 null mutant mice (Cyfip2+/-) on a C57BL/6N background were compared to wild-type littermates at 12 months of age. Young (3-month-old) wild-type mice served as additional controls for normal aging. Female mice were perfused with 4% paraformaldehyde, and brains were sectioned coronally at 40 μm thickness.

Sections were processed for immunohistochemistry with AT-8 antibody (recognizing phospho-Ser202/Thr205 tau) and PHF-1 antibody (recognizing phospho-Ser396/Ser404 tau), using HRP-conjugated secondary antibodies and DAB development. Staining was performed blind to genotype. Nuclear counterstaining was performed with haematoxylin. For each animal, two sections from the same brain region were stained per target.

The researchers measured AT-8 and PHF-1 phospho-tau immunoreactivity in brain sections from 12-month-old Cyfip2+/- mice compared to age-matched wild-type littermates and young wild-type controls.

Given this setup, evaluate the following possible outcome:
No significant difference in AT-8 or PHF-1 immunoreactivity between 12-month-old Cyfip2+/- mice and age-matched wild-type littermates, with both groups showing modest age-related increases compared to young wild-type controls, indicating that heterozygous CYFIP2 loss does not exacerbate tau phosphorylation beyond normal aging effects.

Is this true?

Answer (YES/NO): NO